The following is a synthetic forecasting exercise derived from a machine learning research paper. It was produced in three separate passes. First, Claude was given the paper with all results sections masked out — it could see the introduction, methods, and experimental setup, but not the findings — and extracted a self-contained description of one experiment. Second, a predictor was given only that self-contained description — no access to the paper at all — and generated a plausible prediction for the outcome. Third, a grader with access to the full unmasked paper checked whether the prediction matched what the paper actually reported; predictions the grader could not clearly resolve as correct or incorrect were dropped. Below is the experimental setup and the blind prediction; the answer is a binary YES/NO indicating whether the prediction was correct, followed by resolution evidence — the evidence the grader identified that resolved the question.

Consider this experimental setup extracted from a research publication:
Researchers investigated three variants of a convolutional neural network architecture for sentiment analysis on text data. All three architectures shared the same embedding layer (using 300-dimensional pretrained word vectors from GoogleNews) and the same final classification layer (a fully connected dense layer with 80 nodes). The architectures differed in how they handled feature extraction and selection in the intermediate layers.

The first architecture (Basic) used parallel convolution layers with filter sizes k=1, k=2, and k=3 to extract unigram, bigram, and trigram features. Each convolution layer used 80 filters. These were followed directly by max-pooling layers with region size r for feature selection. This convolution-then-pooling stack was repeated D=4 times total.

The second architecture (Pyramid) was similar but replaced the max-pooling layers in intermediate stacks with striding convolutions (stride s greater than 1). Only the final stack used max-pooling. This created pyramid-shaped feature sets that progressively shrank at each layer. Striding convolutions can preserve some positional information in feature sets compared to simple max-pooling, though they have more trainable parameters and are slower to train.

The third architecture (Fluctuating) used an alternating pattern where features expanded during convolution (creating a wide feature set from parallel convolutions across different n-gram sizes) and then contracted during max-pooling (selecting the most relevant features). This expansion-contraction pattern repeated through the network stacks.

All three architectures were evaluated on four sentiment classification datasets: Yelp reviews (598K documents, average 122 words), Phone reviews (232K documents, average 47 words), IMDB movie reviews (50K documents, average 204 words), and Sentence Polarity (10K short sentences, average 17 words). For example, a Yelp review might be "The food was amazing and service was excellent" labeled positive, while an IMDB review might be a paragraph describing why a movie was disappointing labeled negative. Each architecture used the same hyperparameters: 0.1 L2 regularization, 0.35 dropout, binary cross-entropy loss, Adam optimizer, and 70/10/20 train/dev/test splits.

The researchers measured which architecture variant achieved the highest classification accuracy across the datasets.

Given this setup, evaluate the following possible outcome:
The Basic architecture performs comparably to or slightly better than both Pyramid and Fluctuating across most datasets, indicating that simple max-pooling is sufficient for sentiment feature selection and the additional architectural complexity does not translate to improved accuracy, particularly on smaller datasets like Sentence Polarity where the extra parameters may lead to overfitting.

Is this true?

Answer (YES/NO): YES